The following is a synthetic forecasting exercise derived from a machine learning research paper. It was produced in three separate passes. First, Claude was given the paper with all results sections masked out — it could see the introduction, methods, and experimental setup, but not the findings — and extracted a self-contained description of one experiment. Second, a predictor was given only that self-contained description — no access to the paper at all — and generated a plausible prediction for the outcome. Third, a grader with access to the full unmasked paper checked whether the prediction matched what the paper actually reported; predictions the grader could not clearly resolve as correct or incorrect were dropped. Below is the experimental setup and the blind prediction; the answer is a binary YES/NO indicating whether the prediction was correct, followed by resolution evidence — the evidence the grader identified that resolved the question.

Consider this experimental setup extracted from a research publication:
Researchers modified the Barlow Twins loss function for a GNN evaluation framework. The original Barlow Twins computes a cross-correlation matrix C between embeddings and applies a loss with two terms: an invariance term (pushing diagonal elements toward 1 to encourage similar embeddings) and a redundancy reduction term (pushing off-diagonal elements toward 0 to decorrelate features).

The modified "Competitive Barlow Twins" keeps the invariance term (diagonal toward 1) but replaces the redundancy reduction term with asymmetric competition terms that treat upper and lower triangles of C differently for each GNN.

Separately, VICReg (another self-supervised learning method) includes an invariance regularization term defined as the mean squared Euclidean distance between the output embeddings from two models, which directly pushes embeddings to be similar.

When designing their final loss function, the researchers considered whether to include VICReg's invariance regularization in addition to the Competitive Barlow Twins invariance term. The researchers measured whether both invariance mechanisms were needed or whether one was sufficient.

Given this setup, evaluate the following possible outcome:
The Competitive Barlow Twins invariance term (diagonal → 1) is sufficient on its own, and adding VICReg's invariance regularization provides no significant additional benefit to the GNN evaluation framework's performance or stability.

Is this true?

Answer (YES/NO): YES